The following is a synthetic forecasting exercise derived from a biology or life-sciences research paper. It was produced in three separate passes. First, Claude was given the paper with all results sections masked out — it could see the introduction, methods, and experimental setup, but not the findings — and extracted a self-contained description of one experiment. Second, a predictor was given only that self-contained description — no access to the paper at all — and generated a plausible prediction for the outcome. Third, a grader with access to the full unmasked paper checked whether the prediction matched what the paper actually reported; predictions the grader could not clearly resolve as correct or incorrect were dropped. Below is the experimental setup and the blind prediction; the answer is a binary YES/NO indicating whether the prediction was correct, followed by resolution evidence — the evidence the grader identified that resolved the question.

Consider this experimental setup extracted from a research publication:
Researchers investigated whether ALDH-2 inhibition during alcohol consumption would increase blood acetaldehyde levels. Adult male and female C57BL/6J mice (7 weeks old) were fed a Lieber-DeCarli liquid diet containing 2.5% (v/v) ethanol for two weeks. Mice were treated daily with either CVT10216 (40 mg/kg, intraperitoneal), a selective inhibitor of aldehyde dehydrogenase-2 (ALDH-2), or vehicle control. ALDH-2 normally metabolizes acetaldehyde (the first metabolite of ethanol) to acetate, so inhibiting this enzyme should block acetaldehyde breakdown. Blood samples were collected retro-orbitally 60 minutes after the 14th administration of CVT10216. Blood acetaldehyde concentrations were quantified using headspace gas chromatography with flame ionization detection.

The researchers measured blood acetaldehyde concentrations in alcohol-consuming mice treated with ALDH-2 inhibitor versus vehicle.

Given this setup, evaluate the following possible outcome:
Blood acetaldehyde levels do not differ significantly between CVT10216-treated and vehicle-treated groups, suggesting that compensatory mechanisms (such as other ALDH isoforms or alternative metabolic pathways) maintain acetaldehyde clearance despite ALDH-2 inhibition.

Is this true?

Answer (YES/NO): NO